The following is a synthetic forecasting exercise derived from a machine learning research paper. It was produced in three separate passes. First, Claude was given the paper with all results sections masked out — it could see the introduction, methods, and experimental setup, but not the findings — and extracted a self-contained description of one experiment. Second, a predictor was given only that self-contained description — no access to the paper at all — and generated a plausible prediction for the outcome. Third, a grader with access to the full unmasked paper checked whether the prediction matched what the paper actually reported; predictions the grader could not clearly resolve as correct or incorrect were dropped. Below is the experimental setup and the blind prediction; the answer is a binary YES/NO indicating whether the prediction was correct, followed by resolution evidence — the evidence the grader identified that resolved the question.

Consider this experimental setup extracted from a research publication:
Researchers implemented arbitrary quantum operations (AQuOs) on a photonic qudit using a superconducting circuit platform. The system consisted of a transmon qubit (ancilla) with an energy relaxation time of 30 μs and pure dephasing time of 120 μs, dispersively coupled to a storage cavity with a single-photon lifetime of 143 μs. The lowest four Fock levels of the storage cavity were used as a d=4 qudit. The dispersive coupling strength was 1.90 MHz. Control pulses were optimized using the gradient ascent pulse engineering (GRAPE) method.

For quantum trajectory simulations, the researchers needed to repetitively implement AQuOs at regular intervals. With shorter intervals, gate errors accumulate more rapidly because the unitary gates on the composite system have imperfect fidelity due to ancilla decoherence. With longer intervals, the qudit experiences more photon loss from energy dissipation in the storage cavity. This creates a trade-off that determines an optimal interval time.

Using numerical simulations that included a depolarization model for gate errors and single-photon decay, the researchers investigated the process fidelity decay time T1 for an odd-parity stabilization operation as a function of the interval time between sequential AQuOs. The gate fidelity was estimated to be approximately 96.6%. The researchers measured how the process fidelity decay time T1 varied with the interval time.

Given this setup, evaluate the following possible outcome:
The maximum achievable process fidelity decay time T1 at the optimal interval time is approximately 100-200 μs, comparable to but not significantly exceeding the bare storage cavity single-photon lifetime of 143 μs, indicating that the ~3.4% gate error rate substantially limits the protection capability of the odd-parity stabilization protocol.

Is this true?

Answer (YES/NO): NO